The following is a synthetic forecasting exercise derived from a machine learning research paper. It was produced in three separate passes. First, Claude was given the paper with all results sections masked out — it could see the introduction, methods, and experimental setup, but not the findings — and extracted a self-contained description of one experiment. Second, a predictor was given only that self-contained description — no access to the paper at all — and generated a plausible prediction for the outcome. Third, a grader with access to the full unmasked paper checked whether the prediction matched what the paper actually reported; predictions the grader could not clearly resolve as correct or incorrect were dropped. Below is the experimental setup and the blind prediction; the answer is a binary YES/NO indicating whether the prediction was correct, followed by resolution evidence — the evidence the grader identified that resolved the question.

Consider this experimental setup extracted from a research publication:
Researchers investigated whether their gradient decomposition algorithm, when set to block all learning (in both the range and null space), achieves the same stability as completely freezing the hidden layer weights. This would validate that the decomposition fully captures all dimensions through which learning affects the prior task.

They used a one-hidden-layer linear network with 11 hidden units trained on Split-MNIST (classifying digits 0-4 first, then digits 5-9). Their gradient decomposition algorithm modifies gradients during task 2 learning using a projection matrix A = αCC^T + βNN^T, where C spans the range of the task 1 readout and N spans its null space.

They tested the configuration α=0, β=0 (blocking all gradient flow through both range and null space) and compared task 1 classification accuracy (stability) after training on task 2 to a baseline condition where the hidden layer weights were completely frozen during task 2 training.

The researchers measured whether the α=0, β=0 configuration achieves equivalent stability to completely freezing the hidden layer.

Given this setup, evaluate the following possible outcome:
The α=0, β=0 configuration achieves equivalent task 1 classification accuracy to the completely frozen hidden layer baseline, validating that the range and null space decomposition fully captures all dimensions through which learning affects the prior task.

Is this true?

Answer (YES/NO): YES